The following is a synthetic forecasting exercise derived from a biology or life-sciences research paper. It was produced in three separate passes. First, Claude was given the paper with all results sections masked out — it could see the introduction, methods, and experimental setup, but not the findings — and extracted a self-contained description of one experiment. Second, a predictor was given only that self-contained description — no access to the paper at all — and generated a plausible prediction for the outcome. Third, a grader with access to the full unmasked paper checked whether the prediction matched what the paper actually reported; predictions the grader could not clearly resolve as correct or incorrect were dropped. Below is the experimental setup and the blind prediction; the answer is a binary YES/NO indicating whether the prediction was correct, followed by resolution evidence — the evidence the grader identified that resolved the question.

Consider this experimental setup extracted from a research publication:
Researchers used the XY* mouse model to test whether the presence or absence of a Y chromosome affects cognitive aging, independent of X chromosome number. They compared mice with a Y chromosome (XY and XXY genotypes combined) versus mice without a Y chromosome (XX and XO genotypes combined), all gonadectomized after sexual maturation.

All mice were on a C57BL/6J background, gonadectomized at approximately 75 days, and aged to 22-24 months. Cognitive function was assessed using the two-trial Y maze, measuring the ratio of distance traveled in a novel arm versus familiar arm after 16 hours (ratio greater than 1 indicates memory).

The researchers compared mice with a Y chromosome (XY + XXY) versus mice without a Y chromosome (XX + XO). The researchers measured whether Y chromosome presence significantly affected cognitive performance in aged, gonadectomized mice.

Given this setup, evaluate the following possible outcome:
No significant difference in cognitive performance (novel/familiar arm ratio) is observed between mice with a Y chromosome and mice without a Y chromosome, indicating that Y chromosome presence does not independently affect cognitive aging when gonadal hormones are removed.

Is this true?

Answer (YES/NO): YES